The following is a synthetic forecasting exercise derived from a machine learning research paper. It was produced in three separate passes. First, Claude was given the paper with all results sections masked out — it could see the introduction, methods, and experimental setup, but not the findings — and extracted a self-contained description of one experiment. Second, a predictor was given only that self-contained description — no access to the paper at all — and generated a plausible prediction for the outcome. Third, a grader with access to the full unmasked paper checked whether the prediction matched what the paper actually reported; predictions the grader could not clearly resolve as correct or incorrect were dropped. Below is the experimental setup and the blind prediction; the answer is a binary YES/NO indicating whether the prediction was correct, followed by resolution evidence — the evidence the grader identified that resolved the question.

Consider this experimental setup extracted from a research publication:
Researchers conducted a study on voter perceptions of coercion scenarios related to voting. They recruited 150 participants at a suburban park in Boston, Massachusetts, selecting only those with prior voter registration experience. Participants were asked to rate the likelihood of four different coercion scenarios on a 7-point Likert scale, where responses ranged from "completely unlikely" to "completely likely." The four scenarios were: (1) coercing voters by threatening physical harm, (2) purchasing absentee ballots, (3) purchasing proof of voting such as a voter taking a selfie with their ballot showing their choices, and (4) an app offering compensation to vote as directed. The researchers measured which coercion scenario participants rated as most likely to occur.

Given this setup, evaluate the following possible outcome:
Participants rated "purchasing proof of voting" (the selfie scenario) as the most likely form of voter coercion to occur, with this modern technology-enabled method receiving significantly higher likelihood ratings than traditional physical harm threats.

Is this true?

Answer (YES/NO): YES